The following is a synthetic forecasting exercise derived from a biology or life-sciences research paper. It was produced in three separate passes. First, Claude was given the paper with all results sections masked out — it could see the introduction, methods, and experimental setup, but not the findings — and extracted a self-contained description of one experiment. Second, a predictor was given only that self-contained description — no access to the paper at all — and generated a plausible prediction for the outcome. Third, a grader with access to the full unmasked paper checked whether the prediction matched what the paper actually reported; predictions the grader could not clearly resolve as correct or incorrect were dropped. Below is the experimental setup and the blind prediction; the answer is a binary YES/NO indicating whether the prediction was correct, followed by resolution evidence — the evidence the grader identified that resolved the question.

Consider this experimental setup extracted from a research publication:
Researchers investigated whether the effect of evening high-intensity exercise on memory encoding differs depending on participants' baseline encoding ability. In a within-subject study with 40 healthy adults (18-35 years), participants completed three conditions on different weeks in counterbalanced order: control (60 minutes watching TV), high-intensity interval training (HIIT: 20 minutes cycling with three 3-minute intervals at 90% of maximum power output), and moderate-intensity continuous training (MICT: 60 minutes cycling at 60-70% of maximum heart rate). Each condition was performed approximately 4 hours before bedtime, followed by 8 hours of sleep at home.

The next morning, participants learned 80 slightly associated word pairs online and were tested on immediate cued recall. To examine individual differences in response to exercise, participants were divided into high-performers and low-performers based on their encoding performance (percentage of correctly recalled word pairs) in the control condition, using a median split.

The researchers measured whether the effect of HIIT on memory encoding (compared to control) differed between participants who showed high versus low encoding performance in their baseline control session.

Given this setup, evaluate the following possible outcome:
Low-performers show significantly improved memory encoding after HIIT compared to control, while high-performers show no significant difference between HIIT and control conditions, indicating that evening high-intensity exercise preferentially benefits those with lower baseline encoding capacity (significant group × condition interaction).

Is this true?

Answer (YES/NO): YES